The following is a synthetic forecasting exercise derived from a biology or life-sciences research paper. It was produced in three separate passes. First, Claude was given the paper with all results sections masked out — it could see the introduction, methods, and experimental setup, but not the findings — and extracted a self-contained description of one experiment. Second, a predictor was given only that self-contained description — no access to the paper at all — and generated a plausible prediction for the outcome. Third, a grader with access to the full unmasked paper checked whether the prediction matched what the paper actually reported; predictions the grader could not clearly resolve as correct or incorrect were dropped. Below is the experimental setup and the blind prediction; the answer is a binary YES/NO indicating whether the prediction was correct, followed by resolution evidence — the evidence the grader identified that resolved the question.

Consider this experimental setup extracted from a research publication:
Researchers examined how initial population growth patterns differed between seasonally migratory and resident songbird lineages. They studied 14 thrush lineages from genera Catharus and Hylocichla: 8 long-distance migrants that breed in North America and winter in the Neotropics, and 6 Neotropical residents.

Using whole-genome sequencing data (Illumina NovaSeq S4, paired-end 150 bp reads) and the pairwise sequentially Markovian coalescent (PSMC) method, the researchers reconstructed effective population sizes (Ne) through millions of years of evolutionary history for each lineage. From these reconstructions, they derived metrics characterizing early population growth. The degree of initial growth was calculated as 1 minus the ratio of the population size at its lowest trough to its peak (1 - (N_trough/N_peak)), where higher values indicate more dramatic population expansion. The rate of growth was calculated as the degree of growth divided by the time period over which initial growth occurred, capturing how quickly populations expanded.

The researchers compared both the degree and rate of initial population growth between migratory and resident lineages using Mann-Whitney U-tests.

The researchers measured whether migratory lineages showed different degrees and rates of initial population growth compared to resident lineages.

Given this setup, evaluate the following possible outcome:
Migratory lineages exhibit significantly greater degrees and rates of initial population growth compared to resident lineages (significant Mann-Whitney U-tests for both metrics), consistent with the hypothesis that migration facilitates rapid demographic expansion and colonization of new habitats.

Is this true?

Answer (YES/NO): NO